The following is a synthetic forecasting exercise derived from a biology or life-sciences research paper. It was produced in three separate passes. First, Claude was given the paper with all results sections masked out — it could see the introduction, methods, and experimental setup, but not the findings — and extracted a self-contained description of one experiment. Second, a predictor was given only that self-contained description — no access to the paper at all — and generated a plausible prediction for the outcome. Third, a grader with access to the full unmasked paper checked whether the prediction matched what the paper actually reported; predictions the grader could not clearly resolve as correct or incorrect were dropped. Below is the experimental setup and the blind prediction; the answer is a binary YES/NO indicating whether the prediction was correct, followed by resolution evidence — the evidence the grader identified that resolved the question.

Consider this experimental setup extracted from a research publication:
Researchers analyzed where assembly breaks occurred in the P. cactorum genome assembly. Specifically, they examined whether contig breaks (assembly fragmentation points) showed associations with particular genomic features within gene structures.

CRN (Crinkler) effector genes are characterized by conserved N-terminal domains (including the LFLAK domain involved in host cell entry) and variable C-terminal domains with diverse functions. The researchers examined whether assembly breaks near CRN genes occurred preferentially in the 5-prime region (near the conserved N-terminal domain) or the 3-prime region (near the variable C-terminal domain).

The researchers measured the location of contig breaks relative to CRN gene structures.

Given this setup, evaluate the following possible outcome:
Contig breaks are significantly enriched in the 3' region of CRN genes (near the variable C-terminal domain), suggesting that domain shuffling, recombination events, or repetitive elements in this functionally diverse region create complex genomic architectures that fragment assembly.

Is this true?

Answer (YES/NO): YES